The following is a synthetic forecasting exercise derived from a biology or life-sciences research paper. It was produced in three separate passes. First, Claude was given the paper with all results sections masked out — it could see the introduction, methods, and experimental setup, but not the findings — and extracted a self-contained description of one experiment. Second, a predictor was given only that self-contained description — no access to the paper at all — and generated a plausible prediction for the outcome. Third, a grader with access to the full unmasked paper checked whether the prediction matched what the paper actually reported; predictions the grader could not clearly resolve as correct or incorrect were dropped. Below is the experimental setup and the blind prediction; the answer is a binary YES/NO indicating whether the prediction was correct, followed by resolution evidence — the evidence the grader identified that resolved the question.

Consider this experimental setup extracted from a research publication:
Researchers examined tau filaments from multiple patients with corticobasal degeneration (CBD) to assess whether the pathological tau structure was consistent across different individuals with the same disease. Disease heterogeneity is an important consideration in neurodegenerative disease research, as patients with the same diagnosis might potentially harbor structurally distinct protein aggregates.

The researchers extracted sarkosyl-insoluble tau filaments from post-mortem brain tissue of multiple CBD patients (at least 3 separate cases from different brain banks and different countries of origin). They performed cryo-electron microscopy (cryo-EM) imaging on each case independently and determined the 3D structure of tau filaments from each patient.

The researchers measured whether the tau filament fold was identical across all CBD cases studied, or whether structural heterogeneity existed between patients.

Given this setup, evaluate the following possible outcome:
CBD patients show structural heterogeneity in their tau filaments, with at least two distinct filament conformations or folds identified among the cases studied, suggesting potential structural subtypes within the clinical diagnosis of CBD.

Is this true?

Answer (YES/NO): NO